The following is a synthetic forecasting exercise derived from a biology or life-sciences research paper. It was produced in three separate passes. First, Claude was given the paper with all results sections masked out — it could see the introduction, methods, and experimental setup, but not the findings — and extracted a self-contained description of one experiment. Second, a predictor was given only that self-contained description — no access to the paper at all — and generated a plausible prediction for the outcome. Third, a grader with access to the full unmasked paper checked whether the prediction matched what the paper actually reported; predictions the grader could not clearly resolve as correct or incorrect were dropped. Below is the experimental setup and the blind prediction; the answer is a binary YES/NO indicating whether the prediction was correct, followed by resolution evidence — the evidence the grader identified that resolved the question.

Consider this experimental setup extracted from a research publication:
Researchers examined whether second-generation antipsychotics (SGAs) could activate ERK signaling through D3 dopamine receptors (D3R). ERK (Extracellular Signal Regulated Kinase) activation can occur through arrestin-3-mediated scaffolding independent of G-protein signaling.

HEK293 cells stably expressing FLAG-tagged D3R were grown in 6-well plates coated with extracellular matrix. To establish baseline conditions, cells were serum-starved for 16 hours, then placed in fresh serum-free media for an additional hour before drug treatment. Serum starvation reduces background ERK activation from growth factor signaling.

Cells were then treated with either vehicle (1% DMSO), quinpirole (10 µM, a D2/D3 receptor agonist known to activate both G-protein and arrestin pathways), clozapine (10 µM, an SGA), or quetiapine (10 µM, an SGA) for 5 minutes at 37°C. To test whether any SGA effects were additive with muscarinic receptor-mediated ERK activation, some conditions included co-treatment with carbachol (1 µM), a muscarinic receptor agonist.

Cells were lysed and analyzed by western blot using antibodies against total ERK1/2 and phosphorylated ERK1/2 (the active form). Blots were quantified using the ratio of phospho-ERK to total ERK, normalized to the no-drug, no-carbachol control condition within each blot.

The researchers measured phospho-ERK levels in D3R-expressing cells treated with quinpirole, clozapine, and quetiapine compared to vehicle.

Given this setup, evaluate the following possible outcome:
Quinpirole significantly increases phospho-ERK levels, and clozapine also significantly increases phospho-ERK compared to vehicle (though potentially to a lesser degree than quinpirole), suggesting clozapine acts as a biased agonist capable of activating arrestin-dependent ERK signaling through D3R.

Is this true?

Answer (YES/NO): NO